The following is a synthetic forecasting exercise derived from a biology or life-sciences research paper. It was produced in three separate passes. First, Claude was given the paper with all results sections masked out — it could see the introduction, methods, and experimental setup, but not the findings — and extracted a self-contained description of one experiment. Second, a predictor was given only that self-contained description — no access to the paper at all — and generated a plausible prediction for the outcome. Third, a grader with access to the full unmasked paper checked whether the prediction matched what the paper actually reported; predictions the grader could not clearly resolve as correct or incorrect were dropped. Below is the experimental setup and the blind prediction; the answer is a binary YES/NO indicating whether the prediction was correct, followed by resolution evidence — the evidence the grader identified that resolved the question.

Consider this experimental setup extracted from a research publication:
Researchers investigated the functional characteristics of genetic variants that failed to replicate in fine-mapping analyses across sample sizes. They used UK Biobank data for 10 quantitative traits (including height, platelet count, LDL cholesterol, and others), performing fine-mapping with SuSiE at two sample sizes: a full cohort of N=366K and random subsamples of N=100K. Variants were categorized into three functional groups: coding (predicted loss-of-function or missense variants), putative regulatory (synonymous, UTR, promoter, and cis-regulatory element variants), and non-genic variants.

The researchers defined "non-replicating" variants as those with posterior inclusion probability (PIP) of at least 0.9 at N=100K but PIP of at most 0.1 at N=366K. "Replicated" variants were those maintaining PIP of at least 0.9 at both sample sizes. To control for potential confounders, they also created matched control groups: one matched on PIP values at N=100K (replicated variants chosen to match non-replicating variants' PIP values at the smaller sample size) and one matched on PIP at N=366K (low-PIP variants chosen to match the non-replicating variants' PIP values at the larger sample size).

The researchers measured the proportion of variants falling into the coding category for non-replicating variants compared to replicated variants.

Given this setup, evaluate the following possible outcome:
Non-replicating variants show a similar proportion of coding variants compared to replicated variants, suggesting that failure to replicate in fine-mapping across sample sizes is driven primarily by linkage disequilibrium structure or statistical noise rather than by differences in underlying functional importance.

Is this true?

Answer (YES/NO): NO